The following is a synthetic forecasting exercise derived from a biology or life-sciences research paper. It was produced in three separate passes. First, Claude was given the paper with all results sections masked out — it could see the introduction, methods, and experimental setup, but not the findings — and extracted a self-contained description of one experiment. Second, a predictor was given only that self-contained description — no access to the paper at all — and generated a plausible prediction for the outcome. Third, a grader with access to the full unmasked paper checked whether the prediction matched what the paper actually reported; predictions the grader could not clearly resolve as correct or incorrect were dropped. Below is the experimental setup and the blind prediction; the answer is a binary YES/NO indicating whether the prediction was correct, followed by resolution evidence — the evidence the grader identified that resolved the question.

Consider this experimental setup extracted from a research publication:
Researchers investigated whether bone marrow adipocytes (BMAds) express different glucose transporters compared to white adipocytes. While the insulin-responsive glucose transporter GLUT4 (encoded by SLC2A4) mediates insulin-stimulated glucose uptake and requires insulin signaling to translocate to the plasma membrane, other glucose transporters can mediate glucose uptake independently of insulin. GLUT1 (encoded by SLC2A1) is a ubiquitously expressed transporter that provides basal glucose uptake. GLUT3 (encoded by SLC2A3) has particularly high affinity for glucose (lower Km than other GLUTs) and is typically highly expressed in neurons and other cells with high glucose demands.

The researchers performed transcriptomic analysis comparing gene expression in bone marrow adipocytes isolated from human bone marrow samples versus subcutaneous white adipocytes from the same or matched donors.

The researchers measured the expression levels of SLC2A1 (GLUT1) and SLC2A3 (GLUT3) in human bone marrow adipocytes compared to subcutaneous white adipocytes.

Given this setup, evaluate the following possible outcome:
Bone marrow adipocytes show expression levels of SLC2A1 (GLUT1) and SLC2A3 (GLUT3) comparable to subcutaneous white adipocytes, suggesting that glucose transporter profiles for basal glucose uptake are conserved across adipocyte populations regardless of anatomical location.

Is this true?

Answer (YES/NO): NO